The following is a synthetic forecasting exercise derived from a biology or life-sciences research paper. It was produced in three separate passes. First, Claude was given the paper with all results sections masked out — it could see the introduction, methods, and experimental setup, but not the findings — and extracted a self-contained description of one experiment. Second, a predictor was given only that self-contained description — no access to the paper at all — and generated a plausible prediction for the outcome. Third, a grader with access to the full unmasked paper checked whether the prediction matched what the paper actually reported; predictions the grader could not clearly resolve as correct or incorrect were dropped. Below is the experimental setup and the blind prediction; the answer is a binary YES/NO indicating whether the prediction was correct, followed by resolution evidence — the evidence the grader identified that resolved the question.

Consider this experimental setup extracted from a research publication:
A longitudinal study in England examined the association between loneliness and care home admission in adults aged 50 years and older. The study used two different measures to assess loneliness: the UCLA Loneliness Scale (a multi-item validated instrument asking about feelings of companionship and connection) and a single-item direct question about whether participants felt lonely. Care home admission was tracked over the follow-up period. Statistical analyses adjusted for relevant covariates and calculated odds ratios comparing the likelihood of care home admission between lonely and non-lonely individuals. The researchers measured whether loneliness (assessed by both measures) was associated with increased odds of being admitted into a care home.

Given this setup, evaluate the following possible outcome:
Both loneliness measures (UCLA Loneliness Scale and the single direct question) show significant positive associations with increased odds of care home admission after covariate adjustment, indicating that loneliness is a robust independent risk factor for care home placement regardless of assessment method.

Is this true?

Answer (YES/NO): YES